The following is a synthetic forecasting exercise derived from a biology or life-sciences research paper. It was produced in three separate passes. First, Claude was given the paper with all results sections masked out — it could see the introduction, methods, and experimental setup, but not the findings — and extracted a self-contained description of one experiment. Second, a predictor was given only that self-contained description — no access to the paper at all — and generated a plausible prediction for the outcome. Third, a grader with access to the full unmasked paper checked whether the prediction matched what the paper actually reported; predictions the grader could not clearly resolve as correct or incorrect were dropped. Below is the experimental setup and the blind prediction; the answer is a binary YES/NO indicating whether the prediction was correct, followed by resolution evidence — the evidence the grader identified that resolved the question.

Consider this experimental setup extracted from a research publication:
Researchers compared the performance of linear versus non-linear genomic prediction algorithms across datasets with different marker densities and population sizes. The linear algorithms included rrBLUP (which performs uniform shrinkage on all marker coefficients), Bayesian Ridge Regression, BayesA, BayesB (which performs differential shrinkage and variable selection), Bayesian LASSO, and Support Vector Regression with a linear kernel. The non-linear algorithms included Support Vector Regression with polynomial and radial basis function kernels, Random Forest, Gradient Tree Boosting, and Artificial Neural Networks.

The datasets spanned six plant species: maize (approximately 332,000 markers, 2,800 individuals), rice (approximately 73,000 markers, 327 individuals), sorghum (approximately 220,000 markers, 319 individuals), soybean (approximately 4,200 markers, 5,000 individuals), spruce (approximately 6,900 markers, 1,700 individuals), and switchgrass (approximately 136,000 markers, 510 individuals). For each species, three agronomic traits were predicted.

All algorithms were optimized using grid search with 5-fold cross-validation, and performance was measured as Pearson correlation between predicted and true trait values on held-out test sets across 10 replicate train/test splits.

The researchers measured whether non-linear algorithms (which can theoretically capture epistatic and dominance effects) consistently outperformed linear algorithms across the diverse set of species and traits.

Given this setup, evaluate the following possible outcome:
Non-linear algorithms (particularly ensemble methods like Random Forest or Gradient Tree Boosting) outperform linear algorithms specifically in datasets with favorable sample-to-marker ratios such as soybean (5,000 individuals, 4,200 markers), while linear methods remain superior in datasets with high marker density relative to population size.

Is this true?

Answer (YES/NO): NO